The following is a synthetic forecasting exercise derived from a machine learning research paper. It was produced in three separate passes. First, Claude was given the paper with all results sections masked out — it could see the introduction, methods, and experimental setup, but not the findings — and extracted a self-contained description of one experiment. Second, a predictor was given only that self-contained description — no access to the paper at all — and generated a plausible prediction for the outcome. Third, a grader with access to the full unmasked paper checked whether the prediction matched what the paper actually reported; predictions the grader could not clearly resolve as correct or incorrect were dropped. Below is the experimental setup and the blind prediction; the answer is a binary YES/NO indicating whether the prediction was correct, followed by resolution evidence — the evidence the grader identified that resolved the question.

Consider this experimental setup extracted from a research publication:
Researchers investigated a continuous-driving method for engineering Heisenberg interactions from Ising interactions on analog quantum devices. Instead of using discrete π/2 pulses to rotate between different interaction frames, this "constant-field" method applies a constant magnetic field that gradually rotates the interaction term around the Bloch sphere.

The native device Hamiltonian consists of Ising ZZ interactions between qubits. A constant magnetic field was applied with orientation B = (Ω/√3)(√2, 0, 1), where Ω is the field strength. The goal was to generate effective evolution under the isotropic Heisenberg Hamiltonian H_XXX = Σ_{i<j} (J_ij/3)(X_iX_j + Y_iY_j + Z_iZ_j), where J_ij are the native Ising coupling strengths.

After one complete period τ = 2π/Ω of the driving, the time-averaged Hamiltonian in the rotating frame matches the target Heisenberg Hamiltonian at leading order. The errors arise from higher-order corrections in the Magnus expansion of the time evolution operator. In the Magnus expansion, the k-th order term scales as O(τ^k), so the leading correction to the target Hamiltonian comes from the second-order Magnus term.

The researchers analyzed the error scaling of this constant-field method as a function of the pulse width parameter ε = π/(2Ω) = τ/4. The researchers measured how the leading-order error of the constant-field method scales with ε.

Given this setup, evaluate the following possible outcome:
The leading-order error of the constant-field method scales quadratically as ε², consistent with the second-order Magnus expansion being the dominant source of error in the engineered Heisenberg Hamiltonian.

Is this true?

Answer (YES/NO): NO